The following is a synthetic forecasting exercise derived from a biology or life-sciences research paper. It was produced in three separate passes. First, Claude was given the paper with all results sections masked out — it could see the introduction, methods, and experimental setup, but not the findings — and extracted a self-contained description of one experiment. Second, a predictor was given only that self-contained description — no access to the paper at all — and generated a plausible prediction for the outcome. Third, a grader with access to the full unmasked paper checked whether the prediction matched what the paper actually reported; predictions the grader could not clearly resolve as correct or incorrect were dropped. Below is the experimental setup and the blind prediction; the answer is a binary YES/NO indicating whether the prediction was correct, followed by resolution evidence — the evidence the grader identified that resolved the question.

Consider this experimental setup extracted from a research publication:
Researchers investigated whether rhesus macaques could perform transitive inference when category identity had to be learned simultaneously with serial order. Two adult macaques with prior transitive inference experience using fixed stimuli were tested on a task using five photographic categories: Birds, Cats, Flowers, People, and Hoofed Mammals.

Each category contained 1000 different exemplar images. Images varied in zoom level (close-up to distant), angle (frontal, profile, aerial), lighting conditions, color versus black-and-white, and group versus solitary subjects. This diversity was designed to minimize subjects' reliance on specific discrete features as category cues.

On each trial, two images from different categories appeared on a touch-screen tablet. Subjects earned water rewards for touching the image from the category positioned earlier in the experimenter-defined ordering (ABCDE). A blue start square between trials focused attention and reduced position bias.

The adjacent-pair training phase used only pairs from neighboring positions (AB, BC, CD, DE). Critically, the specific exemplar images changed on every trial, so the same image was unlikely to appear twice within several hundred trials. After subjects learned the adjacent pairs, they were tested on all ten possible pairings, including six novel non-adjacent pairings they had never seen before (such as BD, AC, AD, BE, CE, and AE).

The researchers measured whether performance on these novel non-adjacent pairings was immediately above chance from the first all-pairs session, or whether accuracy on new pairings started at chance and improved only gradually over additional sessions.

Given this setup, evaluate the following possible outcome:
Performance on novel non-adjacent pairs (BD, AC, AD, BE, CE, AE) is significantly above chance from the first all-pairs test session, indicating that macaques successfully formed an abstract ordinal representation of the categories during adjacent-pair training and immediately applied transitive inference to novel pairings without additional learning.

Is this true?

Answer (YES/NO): NO